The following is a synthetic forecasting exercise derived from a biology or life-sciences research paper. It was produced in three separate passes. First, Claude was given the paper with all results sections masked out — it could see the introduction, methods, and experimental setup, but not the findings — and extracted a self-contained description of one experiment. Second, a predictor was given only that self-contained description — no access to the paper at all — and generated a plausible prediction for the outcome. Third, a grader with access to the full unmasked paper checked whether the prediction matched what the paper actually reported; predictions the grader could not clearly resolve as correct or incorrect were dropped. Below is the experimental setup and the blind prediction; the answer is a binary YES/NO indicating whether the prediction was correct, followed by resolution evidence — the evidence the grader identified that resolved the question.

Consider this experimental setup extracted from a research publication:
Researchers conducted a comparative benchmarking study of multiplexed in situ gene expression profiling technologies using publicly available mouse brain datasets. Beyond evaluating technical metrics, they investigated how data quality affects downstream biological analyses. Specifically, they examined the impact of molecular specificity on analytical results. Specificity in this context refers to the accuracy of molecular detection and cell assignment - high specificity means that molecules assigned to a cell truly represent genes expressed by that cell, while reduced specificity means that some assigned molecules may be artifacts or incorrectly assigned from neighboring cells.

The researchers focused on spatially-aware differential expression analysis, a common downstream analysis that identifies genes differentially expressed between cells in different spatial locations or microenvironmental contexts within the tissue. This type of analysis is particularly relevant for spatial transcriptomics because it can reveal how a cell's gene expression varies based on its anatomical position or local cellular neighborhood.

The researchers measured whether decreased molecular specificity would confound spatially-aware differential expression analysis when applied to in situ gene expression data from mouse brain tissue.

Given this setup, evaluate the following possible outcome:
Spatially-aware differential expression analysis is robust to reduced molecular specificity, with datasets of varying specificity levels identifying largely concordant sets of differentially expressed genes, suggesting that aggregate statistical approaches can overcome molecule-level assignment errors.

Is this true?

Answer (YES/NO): NO